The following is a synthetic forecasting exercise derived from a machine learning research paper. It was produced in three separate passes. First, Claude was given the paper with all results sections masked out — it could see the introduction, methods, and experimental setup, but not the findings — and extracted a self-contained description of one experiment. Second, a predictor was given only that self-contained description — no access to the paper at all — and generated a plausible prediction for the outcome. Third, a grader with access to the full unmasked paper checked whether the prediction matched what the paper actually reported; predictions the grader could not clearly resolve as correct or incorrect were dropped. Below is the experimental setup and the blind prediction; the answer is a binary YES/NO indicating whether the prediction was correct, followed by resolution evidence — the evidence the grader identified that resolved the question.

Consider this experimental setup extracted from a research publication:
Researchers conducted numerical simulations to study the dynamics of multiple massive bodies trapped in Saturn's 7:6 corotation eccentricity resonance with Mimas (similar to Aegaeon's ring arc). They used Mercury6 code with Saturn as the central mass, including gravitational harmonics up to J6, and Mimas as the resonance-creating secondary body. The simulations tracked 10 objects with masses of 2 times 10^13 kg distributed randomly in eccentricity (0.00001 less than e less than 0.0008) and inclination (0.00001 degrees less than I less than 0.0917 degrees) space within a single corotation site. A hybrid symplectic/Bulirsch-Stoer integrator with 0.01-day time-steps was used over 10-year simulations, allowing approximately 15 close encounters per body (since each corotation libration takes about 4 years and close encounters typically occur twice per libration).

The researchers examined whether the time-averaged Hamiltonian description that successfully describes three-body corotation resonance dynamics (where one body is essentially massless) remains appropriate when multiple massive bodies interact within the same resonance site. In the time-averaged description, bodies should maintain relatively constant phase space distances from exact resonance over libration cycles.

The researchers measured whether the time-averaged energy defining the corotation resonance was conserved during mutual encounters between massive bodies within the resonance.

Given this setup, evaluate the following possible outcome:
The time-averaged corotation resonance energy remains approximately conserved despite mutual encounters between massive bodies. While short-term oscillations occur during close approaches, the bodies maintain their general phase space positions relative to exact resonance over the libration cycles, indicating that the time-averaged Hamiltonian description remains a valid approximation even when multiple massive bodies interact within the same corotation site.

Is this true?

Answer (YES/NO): NO